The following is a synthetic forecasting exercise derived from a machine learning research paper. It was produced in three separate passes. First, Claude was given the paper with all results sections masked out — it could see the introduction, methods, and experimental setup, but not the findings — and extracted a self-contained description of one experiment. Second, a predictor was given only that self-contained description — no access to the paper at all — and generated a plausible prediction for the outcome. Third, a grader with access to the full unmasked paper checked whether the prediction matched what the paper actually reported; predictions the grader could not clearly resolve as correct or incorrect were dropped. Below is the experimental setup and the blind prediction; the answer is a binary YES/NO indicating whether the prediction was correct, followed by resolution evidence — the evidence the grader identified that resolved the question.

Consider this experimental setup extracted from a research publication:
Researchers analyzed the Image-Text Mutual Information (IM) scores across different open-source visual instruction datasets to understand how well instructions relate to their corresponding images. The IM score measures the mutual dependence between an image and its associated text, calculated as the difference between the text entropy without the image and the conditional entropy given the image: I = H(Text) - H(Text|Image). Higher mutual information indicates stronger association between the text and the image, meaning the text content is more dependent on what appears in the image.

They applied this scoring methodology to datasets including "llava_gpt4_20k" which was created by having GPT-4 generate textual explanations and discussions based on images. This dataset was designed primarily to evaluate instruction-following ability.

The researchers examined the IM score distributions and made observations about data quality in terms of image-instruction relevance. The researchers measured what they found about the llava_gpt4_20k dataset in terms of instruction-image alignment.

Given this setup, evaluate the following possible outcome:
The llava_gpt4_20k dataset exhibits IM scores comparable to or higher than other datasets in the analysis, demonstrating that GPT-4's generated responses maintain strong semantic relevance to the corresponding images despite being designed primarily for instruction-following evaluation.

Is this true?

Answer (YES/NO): NO